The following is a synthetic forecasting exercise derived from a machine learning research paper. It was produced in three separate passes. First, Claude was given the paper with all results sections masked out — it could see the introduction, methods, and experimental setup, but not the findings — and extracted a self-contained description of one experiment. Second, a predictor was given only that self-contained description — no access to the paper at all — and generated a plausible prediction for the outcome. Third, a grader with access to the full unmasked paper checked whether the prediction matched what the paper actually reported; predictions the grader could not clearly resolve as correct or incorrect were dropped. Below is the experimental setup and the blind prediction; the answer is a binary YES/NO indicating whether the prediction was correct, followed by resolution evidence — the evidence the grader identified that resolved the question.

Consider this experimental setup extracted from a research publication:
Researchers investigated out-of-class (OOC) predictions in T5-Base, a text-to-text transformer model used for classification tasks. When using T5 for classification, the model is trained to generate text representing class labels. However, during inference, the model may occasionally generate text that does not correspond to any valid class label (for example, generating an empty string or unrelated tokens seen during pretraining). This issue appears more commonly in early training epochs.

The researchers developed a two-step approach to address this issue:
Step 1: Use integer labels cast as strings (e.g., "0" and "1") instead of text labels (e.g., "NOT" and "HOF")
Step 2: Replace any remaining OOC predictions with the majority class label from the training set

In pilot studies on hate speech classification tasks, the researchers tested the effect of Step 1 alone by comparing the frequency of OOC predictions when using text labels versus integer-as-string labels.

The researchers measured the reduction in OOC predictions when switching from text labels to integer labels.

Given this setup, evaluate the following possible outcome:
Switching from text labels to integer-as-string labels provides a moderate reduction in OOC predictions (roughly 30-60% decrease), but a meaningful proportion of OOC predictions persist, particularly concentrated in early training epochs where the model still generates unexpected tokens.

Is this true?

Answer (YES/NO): YES